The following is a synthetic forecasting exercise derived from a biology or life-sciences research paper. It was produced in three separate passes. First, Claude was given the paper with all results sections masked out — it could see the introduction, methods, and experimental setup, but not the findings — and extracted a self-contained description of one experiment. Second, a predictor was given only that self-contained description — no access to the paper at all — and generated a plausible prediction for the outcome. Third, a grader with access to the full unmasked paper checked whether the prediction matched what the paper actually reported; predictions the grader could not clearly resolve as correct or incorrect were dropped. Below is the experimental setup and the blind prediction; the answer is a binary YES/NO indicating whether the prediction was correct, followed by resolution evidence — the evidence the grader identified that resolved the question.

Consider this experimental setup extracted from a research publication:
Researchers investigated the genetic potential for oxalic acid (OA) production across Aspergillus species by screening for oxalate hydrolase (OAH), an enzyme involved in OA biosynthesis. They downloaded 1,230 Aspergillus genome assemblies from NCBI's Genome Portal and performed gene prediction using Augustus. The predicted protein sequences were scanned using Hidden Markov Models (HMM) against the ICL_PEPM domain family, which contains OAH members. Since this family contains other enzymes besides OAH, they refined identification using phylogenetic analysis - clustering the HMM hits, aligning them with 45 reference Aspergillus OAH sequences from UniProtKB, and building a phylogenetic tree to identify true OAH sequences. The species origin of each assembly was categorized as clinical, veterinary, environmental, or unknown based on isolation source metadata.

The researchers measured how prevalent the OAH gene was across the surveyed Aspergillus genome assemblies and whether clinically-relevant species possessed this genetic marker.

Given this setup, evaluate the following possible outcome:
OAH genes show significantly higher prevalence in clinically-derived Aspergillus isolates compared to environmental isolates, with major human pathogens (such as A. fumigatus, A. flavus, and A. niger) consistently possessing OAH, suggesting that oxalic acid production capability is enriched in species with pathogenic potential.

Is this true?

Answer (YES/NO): NO